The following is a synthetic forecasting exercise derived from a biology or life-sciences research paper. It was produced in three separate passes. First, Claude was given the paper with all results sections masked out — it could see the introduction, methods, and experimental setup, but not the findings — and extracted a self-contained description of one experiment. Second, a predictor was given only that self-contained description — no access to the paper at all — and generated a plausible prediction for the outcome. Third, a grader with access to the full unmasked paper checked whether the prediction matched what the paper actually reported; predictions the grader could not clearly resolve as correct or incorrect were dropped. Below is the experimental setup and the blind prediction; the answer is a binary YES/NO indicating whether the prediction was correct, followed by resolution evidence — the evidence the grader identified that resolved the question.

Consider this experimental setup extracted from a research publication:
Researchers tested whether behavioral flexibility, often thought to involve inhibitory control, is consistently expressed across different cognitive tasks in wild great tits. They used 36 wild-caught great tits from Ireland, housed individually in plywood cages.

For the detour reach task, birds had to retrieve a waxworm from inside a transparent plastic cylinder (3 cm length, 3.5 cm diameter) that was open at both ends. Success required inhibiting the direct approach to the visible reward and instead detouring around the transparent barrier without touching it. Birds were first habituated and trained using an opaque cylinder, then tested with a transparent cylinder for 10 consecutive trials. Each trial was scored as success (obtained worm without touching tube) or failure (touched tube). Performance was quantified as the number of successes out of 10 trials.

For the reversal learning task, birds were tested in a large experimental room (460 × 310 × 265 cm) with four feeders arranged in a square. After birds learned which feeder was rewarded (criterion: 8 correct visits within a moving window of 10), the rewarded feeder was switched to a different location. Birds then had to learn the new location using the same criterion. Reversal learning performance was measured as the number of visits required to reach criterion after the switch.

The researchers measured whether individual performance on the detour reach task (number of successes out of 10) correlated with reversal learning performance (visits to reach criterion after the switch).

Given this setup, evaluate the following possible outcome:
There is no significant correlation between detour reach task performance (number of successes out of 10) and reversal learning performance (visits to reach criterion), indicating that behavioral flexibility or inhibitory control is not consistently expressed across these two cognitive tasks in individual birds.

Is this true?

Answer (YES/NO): YES